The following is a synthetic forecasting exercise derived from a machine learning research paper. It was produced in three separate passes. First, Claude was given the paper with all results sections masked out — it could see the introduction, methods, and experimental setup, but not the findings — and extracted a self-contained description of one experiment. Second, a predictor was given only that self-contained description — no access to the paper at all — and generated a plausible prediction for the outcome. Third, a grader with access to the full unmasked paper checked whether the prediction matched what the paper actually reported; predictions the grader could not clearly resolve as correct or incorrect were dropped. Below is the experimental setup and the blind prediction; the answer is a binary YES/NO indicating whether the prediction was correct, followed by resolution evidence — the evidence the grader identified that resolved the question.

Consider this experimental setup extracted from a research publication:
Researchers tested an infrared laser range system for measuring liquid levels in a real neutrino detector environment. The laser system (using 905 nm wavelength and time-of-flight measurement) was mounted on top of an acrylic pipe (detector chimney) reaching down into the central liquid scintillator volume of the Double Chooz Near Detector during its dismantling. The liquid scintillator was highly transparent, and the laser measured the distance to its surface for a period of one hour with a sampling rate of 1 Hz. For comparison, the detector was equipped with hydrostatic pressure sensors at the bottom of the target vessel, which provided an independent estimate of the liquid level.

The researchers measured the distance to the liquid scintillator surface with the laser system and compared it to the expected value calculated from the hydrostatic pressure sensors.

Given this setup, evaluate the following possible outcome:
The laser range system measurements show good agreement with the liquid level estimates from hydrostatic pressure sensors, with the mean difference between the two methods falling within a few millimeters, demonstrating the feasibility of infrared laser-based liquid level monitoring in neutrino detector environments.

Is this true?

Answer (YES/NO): NO